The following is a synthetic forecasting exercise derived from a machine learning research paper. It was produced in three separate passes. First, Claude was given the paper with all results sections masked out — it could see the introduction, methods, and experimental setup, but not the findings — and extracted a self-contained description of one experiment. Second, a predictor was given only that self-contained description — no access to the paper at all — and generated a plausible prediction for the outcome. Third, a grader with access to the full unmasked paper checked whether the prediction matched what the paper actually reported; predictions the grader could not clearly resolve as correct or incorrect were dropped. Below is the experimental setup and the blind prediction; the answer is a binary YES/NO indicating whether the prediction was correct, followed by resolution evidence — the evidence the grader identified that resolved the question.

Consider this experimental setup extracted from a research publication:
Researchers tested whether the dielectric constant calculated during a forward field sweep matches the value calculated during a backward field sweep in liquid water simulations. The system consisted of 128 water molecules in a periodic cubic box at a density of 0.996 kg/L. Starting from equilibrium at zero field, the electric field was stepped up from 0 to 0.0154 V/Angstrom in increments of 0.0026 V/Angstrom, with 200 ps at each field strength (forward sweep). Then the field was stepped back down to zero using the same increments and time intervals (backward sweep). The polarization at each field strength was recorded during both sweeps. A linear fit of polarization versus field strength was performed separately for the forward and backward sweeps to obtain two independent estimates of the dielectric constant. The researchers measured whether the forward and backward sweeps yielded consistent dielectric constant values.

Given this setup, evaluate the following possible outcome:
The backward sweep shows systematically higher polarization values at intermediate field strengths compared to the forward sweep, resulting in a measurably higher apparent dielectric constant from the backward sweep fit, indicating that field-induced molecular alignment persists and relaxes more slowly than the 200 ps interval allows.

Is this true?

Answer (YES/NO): NO